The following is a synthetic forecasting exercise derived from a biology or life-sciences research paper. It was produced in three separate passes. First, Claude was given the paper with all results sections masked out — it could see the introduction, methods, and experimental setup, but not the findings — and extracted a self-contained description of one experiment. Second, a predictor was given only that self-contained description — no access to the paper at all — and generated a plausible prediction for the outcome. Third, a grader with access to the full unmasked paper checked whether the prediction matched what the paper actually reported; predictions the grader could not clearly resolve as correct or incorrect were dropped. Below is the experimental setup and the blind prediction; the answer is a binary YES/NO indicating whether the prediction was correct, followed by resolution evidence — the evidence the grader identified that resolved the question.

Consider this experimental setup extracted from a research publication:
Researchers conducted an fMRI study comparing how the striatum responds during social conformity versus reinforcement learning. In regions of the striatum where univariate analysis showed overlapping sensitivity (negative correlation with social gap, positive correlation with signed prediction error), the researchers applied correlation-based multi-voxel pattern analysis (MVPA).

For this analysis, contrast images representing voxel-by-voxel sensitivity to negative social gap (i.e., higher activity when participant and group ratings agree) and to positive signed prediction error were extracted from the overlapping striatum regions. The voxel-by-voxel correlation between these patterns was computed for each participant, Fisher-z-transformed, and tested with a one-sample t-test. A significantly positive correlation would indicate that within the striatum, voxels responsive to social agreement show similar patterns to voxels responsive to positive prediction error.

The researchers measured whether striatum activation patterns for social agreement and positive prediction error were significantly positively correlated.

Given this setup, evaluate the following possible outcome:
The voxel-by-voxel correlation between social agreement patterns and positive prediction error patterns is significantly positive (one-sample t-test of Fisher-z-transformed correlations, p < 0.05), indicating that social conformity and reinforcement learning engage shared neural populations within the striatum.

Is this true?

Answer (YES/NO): NO